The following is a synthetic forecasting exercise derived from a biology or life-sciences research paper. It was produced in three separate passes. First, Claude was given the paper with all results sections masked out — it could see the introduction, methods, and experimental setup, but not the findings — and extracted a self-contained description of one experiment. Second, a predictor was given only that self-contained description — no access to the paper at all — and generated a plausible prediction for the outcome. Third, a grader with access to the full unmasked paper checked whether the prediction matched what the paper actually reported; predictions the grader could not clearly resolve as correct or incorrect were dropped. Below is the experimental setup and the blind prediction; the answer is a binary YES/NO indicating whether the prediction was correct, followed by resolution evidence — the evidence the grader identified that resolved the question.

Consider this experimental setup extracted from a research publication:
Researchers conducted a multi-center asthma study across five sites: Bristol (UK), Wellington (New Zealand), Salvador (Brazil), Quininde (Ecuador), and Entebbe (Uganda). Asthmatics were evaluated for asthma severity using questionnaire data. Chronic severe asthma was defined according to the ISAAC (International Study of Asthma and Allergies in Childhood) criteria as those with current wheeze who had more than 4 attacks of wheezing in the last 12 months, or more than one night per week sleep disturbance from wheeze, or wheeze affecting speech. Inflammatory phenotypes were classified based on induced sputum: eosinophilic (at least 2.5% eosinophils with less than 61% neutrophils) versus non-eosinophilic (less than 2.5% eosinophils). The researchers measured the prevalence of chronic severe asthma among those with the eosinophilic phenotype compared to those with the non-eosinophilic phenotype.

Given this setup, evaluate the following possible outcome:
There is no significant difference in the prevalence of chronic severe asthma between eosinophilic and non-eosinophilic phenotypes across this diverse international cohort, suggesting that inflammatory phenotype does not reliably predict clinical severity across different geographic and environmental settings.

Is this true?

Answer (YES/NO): NO